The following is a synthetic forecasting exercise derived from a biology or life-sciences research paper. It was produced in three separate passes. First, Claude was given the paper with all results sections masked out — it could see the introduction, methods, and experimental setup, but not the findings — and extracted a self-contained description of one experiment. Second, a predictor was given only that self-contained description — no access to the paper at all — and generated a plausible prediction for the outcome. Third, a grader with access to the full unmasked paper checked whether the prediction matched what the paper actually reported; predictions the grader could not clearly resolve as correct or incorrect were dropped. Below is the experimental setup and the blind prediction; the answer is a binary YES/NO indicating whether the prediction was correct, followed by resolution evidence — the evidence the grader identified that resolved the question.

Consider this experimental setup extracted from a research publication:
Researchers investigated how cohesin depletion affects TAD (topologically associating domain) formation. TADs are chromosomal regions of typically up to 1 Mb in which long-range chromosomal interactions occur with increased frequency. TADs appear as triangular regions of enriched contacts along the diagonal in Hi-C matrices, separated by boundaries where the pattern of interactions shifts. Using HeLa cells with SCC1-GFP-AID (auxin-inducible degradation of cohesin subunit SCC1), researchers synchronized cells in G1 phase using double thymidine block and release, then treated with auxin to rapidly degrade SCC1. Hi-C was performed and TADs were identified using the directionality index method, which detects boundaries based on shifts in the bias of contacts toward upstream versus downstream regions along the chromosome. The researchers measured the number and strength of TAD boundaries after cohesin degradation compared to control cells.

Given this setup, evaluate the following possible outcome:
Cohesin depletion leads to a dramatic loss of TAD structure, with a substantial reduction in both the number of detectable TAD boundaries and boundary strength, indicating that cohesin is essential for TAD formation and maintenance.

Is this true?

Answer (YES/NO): YES